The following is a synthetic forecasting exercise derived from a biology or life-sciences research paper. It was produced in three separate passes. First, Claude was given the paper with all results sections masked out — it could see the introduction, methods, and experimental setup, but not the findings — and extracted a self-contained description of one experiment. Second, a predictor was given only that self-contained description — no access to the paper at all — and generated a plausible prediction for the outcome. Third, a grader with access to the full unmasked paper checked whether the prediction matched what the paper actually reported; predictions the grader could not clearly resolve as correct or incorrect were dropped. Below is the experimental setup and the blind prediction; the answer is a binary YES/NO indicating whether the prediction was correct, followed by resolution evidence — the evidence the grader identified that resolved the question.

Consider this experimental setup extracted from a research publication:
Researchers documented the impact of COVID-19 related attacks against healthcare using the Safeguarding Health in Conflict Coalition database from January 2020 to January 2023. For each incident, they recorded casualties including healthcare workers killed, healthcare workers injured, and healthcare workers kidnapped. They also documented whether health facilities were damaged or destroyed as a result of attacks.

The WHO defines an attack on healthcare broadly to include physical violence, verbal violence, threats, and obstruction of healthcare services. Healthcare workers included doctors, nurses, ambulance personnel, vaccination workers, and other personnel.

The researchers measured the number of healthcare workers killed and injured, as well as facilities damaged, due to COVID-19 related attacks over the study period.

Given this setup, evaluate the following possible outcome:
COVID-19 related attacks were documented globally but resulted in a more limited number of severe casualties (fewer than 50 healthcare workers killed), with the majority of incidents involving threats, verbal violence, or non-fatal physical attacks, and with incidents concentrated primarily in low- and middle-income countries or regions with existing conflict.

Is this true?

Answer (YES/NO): NO